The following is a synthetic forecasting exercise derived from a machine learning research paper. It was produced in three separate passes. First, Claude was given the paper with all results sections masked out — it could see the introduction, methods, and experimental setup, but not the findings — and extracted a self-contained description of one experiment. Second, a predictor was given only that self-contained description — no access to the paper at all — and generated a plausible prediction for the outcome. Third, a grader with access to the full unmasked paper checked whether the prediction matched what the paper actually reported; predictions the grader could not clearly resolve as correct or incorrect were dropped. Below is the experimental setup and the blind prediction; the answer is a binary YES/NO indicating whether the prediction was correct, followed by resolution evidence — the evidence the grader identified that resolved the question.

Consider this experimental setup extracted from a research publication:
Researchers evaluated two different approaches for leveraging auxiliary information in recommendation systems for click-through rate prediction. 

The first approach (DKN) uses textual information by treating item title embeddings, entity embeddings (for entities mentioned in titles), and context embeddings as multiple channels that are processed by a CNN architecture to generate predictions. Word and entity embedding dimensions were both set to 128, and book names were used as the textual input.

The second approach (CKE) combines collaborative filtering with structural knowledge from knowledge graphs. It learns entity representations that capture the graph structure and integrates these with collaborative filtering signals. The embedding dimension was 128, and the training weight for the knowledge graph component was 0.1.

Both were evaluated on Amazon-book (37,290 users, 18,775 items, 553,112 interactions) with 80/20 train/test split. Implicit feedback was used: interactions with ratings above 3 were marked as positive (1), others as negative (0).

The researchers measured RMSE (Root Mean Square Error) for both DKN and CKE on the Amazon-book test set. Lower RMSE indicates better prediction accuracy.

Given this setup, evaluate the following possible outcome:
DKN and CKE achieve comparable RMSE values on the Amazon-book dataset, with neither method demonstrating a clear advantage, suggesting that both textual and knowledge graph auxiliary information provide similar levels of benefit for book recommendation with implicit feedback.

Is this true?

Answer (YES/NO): NO